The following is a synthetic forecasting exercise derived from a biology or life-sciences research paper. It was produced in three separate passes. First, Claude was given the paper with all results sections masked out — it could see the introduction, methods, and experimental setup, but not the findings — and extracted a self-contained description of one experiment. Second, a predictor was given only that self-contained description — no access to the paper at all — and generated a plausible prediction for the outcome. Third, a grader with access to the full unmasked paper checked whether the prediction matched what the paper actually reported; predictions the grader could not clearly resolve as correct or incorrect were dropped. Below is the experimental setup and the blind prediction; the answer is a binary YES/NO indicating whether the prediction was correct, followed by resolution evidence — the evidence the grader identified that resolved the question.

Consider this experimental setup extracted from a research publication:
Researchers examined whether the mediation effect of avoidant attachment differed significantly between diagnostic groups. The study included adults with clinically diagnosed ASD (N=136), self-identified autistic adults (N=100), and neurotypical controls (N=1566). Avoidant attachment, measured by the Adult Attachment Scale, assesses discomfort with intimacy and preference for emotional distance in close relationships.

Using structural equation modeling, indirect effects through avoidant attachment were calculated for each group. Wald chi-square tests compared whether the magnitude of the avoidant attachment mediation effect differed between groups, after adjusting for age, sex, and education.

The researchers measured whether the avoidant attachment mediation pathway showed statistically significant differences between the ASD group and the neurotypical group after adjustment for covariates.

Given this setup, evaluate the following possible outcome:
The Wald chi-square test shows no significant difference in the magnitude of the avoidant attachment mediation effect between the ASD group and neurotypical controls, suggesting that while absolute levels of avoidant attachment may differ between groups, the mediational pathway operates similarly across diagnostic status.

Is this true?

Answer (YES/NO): YES